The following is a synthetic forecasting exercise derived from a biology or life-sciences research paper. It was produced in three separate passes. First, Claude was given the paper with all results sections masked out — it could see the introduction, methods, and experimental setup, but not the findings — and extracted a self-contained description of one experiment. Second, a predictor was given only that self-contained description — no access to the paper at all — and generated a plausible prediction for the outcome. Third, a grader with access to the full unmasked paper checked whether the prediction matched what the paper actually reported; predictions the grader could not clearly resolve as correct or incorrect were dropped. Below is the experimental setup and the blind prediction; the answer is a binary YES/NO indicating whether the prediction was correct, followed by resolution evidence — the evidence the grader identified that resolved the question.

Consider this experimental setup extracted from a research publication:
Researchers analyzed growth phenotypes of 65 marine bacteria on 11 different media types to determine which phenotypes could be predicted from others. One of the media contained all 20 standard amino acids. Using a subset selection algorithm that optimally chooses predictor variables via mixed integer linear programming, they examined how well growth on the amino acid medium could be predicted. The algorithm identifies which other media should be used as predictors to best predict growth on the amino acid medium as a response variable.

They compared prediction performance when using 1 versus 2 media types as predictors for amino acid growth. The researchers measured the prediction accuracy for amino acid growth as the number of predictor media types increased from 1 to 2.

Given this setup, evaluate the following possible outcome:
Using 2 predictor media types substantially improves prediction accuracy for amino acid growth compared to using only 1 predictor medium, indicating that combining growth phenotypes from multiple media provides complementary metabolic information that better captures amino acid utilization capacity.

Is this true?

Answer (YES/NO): YES